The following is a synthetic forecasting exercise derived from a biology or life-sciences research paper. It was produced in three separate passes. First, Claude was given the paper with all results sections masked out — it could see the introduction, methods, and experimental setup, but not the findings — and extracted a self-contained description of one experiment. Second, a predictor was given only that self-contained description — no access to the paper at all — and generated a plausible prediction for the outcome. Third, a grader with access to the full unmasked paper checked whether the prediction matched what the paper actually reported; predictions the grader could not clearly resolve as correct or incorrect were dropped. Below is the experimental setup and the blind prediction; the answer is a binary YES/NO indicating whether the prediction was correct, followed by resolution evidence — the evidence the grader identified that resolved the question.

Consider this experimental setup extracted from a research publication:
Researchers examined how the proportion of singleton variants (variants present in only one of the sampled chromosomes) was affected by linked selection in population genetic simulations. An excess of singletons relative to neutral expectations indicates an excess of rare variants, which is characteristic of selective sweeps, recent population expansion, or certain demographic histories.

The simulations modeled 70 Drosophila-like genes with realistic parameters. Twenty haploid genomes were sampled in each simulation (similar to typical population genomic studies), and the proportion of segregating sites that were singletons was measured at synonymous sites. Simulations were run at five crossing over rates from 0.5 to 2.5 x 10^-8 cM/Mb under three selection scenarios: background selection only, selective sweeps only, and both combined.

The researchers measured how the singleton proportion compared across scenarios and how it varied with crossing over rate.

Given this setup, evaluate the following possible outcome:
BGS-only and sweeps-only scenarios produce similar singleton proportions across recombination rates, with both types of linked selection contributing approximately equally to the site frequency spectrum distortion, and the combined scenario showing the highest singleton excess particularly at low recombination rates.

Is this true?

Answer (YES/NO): NO